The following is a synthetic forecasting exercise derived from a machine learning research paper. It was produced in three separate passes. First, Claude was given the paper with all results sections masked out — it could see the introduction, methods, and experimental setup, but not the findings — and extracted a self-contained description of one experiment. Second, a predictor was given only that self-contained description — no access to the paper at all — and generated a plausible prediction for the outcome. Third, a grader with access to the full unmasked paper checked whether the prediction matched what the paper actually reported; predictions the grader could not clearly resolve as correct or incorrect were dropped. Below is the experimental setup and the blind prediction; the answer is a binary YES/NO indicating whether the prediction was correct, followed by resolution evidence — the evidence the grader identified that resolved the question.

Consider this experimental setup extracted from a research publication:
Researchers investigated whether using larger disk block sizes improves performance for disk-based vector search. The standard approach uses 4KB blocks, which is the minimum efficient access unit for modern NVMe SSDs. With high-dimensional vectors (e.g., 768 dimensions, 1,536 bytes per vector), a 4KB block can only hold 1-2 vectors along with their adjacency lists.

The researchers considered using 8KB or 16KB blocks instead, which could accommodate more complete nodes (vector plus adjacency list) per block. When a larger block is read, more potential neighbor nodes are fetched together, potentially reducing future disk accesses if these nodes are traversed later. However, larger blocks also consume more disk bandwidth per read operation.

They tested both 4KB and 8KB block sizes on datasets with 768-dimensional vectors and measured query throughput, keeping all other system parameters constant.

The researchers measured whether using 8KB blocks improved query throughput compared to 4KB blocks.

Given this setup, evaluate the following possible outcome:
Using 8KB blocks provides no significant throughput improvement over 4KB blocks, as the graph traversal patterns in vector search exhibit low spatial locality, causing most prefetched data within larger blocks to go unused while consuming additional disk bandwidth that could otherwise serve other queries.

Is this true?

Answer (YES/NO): YES